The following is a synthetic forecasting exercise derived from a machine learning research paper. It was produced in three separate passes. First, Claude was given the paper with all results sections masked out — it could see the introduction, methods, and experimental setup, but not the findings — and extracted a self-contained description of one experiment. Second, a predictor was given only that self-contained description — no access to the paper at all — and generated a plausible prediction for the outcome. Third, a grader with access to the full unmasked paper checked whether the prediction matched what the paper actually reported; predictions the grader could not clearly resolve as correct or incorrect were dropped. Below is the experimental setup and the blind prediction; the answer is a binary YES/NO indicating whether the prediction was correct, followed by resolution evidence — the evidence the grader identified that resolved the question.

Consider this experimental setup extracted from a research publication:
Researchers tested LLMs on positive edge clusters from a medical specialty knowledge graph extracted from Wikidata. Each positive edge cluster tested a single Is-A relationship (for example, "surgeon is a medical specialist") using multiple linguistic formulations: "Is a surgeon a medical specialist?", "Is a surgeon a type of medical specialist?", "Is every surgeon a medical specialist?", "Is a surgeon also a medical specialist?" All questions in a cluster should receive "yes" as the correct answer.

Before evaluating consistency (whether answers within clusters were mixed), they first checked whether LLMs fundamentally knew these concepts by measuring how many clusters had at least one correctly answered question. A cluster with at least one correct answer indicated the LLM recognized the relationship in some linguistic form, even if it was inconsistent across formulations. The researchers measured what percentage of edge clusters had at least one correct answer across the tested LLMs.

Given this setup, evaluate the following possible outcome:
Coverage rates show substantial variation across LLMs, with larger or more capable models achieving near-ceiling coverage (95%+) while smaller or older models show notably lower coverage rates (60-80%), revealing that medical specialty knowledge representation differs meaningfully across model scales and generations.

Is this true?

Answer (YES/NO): NO